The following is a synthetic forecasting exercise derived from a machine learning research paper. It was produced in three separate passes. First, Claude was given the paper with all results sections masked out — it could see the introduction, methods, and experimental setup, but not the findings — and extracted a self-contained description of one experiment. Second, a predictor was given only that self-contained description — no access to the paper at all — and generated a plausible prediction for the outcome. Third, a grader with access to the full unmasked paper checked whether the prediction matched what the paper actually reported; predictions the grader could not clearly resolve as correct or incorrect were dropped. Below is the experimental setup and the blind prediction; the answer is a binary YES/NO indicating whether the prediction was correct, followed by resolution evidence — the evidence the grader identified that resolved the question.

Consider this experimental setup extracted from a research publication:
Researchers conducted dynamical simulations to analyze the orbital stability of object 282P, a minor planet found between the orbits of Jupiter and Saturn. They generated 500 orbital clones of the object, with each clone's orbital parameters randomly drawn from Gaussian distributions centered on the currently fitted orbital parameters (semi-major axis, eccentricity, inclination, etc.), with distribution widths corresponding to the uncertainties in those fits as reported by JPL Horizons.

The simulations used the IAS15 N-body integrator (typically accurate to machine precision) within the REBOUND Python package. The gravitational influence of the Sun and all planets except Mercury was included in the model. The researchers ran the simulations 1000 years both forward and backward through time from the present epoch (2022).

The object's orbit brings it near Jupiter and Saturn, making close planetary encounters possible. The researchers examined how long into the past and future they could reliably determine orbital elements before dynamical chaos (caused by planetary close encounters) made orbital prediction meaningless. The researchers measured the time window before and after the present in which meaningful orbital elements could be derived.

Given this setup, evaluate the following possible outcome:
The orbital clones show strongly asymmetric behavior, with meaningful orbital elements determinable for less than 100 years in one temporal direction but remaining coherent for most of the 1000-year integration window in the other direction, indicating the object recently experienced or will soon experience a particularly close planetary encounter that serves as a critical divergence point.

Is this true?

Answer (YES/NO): NO